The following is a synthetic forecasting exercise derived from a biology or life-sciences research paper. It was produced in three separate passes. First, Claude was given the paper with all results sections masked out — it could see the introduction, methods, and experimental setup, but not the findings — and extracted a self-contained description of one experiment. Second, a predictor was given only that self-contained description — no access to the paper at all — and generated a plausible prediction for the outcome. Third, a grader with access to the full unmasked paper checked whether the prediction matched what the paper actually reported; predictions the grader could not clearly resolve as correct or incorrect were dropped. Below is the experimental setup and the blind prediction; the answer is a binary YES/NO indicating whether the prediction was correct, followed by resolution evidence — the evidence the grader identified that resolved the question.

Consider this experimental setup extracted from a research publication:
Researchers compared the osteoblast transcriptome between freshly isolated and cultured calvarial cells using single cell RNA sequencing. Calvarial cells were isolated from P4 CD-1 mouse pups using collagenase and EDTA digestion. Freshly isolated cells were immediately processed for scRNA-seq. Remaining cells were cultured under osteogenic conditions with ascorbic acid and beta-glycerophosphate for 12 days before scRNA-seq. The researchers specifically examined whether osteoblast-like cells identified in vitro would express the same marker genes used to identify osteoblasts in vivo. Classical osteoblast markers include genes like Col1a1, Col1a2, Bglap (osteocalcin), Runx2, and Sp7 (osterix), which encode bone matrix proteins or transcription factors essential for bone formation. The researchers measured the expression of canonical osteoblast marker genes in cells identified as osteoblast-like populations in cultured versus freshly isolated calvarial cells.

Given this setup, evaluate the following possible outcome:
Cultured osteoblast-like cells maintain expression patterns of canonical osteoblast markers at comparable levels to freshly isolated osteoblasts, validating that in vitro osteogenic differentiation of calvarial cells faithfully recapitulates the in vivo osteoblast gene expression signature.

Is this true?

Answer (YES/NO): NO